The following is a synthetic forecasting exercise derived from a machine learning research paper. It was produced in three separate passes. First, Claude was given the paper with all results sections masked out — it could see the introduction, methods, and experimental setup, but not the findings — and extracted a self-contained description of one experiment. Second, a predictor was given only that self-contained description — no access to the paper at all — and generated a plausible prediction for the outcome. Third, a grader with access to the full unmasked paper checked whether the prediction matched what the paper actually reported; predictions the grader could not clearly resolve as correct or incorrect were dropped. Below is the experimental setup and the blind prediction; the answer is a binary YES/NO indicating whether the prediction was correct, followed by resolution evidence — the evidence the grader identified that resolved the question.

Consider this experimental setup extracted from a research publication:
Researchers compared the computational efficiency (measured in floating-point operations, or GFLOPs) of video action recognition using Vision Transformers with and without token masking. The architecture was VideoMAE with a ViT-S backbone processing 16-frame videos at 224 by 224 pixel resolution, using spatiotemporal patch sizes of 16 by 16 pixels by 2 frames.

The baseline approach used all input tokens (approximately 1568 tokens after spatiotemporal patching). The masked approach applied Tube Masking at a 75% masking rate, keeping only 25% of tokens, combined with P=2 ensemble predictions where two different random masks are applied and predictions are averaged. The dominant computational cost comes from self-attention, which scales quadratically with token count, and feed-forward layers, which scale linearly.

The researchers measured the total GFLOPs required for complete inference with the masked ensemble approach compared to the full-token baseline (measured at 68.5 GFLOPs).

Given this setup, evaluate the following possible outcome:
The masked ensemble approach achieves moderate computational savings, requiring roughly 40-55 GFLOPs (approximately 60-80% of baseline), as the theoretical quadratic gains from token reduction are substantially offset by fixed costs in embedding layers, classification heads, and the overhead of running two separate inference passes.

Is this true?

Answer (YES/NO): NO